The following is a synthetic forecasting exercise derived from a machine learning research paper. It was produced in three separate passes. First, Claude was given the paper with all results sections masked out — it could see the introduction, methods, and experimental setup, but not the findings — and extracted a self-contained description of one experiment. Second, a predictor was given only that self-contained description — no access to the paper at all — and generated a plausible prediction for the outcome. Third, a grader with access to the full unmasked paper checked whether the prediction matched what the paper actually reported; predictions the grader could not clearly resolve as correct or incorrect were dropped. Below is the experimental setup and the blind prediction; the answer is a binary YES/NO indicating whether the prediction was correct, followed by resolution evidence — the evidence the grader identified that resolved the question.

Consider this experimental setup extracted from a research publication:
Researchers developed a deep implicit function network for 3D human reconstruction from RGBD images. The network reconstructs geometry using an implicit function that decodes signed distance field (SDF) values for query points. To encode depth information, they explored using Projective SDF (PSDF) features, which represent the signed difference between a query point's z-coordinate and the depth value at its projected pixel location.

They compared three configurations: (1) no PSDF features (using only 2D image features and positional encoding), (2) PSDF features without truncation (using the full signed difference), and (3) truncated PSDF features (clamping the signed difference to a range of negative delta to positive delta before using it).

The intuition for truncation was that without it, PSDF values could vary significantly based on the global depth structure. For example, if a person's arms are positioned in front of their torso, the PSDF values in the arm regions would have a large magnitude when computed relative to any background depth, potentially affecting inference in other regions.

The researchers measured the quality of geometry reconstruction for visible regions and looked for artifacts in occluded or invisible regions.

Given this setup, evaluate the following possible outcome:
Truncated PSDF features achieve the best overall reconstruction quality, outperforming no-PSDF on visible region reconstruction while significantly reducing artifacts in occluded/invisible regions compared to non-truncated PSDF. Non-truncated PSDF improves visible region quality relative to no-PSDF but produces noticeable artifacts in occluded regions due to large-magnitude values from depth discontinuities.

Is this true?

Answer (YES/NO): YES